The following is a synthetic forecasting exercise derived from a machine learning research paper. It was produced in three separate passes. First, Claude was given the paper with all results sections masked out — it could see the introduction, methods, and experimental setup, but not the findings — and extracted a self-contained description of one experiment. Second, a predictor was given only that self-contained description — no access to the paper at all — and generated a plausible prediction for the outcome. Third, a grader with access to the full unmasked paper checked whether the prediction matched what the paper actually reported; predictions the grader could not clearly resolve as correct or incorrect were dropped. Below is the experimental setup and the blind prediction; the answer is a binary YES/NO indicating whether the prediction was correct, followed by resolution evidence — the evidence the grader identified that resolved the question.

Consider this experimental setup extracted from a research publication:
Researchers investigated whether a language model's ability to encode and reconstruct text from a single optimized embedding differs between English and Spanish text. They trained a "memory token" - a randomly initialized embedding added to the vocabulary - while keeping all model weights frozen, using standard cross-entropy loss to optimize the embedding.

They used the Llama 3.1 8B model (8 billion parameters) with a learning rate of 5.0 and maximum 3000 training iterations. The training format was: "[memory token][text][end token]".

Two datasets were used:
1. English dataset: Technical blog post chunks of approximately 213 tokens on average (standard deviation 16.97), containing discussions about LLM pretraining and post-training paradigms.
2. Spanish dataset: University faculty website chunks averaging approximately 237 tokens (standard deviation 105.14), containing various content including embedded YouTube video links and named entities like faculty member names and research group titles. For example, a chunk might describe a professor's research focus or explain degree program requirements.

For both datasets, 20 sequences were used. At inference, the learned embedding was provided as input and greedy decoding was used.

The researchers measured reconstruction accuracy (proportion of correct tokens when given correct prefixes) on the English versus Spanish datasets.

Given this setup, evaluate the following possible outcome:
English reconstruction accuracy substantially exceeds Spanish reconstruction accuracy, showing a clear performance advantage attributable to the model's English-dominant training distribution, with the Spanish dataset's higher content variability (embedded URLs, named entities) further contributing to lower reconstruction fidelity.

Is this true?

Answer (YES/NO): NO